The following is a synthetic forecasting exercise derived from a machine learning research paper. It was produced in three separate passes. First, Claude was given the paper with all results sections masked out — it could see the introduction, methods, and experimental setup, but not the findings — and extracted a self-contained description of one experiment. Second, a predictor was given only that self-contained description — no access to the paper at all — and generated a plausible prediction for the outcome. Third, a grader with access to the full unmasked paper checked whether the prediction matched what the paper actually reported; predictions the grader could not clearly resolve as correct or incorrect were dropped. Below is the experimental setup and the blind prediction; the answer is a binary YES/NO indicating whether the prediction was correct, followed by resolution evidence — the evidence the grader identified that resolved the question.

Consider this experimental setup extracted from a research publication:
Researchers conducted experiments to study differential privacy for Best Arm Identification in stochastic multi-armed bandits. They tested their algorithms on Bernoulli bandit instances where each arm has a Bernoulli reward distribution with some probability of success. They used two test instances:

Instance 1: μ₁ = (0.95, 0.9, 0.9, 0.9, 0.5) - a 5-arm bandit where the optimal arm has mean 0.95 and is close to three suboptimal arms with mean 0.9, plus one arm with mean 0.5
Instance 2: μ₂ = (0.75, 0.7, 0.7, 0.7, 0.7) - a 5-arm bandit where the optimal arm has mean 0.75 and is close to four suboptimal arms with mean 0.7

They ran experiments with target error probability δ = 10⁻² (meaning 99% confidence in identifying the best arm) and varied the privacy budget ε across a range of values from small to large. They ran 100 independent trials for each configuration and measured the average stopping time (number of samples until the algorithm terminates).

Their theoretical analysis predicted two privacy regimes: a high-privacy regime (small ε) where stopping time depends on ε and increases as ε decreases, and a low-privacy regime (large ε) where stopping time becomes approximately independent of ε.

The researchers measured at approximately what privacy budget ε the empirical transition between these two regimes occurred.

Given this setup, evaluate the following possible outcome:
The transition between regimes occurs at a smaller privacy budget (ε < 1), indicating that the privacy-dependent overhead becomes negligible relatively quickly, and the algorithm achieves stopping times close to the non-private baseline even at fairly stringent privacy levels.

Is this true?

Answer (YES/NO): NO